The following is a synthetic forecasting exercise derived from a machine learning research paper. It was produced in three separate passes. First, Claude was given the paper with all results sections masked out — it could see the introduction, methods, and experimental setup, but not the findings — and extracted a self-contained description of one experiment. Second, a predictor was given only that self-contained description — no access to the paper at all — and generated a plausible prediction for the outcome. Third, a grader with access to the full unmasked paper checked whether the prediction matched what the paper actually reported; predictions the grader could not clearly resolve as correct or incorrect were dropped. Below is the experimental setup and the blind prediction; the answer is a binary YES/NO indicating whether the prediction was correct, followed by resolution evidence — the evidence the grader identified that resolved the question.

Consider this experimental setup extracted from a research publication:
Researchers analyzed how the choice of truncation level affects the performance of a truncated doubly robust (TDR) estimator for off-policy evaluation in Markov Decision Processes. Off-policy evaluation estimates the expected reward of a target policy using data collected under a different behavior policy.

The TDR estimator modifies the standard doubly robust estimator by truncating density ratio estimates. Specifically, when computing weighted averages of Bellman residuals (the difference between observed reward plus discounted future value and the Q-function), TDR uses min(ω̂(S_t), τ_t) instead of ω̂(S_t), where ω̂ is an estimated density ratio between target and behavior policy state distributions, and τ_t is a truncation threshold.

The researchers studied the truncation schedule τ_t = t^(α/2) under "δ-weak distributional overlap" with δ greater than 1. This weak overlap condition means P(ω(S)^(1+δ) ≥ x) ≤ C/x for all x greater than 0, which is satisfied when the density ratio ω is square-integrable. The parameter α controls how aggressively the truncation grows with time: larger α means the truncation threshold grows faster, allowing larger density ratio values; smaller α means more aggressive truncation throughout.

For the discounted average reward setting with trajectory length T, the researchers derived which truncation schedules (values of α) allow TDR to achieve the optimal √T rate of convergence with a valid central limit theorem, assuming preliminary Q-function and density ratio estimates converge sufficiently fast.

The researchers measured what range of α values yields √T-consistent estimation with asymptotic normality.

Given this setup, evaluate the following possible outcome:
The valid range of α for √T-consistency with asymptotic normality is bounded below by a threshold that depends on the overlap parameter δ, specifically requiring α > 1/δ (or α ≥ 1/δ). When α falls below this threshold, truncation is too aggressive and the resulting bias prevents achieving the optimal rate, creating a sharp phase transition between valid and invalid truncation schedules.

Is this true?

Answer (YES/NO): NO